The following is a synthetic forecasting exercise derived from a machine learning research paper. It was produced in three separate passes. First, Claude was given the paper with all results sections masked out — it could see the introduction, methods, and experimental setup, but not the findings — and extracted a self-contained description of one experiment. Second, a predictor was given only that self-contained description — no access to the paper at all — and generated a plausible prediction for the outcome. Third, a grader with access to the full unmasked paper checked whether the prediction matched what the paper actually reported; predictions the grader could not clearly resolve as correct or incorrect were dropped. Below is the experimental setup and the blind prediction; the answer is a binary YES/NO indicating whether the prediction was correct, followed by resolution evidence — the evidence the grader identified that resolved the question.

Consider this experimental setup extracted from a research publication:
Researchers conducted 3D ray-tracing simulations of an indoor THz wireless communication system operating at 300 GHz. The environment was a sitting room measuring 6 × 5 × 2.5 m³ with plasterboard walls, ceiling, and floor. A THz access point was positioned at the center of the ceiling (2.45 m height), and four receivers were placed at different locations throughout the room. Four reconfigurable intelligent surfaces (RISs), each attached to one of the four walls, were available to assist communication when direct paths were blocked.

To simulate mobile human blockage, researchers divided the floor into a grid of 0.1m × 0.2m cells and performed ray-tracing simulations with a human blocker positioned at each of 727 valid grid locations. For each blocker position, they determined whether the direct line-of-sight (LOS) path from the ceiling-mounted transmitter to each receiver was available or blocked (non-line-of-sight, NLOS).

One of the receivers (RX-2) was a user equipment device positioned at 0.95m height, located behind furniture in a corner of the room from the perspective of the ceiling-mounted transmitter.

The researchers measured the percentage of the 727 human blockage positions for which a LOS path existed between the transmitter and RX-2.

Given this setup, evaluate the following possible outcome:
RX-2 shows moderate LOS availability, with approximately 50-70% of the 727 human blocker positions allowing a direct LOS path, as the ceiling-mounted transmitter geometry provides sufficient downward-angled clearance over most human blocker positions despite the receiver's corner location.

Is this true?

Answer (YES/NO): NO